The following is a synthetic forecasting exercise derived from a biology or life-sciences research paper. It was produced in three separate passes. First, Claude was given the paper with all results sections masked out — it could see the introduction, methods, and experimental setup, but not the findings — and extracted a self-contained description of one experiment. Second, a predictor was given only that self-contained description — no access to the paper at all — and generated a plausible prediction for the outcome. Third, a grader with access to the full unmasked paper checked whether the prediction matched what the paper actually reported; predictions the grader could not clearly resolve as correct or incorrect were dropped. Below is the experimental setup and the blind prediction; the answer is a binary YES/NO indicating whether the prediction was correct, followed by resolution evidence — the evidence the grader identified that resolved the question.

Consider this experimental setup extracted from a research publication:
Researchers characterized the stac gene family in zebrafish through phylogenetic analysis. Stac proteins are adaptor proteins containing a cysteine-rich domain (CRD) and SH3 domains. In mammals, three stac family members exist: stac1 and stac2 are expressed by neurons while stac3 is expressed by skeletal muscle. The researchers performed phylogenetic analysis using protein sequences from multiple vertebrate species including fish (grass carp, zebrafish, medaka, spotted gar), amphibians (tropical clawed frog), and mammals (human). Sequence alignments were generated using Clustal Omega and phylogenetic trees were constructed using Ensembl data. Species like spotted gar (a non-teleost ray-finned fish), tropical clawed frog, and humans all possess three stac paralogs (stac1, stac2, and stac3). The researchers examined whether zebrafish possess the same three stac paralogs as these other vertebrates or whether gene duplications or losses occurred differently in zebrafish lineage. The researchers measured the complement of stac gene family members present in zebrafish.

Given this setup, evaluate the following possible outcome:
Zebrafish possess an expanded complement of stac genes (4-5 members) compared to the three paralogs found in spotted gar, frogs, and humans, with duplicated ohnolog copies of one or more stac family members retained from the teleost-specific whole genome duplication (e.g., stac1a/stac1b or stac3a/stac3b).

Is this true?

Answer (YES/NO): NO